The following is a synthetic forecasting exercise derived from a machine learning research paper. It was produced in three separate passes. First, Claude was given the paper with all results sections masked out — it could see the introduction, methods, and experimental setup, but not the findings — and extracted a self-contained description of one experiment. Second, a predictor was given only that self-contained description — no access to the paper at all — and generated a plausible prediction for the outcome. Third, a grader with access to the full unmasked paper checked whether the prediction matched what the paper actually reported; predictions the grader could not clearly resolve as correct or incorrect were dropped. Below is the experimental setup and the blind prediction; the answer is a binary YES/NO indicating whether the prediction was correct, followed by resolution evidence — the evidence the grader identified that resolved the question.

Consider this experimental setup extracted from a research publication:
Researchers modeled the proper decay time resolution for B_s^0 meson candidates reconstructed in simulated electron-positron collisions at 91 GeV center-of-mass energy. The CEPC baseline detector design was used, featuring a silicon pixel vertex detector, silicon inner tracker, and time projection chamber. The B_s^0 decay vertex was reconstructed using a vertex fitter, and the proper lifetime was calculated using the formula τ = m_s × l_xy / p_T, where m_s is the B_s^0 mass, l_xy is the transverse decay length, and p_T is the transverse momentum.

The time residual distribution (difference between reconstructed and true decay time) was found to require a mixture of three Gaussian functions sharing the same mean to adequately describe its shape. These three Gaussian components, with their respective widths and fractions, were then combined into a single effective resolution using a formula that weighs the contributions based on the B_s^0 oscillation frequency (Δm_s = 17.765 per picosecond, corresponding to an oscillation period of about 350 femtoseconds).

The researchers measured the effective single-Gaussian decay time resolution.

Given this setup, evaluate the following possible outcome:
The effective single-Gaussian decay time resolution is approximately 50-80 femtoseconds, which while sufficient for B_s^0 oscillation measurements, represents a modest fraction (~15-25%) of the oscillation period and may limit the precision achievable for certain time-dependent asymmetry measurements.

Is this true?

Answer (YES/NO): NO